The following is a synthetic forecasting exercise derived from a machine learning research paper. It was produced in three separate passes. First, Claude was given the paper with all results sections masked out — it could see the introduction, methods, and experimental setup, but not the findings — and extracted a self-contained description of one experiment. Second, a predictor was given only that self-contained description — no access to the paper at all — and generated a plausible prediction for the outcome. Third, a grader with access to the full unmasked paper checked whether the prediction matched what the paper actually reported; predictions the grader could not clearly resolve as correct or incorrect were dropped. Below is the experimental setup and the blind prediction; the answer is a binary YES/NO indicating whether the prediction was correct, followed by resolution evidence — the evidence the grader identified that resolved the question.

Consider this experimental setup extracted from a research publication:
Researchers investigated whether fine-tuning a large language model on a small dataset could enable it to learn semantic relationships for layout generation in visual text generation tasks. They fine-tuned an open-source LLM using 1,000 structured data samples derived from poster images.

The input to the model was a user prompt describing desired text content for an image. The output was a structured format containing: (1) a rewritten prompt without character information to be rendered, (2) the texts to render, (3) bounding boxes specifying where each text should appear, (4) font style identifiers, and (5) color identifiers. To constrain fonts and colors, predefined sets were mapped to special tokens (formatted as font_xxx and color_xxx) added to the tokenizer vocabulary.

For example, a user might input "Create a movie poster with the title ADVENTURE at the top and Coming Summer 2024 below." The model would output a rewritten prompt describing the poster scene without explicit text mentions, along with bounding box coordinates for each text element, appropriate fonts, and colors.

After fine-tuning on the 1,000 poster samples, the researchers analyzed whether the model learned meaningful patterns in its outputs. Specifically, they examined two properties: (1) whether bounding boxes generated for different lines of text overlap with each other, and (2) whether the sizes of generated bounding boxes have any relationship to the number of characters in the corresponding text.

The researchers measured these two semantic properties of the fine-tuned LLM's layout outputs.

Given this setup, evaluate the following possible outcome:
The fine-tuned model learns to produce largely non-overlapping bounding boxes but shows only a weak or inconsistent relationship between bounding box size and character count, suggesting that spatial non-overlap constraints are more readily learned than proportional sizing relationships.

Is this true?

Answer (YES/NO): NO